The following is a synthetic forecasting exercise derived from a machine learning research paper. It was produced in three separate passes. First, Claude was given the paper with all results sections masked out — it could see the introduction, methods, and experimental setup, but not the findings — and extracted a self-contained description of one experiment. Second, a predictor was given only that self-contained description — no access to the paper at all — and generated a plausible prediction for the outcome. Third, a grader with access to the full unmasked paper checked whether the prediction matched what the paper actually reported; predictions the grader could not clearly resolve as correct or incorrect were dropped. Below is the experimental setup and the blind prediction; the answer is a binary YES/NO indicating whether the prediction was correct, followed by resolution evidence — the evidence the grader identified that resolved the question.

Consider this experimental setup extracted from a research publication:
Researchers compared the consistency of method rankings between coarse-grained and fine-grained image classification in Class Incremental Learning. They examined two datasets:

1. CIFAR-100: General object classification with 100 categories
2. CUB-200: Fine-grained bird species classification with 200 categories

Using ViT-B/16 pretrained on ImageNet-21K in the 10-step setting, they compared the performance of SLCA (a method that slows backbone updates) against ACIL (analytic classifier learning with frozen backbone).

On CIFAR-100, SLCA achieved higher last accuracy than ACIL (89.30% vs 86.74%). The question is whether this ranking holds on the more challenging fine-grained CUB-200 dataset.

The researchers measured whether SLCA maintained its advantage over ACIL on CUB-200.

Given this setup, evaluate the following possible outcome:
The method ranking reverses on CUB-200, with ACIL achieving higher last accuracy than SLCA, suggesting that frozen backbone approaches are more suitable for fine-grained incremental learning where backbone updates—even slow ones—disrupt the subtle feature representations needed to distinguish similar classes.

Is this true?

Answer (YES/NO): YES